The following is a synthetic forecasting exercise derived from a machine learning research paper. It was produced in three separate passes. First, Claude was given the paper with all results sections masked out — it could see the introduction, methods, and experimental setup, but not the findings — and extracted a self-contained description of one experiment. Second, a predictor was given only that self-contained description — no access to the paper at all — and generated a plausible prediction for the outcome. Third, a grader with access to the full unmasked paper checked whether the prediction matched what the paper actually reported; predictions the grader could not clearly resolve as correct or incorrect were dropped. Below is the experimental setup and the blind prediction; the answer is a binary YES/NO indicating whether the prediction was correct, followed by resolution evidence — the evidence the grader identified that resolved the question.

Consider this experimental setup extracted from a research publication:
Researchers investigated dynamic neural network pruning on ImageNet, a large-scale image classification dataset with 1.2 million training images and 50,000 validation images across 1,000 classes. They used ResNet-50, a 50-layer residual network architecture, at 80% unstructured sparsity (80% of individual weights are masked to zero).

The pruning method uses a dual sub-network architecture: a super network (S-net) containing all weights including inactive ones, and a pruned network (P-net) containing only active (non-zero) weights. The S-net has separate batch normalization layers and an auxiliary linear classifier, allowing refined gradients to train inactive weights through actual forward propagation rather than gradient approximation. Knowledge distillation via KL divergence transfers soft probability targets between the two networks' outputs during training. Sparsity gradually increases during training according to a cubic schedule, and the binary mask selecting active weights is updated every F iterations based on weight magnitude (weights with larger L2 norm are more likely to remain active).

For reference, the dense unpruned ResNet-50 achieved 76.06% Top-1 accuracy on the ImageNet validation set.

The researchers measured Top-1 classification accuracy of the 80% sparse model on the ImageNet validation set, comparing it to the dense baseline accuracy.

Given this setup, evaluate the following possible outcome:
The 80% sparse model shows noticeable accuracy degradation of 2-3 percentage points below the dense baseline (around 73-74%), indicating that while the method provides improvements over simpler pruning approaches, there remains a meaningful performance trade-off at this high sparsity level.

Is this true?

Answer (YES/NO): NO